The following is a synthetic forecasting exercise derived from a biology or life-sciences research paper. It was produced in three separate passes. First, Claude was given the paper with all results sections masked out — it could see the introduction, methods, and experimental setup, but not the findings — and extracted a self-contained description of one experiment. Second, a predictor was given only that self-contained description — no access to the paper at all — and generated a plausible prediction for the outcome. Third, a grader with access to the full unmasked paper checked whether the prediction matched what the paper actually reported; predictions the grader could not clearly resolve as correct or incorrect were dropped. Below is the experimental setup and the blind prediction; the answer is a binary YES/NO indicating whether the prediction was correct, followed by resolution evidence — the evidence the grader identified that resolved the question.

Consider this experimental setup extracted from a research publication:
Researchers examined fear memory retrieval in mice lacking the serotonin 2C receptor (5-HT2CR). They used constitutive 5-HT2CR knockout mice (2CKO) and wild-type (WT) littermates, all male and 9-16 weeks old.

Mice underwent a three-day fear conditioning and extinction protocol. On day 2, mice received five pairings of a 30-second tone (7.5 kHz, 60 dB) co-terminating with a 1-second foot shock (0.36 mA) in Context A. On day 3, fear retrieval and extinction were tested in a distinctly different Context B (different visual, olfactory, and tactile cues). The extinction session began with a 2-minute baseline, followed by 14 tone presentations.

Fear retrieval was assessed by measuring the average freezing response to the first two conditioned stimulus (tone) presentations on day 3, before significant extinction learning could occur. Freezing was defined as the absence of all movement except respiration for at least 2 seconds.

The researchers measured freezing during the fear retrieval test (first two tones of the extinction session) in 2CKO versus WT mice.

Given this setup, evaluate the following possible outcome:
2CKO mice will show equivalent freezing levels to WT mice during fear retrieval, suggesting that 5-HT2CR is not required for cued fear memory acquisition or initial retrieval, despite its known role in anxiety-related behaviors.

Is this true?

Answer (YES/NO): YES